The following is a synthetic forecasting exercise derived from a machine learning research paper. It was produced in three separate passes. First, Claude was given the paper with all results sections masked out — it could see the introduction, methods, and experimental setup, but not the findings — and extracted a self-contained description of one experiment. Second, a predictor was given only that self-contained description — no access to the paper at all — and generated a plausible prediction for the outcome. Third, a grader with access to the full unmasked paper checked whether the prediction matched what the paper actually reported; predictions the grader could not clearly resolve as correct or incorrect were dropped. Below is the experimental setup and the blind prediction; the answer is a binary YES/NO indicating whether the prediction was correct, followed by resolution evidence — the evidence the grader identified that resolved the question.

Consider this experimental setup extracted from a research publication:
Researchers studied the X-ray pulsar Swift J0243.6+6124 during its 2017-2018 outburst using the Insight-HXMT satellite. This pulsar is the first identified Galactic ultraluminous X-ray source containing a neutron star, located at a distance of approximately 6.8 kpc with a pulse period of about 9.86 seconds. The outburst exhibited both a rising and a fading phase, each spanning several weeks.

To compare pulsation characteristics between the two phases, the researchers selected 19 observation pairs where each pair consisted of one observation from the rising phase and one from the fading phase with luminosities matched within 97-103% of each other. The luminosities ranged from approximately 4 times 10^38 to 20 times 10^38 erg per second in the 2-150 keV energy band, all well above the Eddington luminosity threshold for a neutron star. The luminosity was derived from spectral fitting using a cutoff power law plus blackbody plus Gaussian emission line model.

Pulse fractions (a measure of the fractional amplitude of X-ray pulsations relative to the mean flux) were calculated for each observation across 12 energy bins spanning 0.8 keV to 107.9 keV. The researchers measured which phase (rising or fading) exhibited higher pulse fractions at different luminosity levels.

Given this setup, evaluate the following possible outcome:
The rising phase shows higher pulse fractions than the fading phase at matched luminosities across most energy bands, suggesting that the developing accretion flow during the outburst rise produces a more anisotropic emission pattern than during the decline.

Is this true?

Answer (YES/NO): NO